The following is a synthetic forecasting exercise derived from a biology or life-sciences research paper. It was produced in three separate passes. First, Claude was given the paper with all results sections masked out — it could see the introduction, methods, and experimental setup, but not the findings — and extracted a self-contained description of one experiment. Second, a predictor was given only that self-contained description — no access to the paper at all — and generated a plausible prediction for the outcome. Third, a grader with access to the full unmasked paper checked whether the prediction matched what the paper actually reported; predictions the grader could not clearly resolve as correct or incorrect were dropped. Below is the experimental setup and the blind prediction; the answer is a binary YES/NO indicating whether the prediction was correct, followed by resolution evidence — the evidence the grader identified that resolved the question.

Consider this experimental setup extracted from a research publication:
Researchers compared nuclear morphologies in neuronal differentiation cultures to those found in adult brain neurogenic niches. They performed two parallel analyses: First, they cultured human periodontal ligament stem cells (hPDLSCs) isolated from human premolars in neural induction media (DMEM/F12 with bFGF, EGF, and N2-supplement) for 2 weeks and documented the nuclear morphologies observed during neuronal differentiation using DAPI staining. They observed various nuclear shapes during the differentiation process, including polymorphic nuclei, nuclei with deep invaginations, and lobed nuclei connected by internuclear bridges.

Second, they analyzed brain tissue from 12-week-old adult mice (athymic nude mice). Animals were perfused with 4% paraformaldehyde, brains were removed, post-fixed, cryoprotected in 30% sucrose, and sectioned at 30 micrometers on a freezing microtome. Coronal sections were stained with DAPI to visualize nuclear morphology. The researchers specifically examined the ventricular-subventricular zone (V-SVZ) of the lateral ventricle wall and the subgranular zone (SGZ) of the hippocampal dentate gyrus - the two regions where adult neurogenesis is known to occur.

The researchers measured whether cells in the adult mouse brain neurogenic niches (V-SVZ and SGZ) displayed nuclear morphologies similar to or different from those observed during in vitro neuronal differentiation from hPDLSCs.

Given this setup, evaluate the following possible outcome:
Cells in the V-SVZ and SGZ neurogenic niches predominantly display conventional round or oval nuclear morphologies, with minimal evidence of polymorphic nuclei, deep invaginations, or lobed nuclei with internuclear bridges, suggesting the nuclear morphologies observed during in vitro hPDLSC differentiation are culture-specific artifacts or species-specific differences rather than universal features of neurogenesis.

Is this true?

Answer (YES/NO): NO